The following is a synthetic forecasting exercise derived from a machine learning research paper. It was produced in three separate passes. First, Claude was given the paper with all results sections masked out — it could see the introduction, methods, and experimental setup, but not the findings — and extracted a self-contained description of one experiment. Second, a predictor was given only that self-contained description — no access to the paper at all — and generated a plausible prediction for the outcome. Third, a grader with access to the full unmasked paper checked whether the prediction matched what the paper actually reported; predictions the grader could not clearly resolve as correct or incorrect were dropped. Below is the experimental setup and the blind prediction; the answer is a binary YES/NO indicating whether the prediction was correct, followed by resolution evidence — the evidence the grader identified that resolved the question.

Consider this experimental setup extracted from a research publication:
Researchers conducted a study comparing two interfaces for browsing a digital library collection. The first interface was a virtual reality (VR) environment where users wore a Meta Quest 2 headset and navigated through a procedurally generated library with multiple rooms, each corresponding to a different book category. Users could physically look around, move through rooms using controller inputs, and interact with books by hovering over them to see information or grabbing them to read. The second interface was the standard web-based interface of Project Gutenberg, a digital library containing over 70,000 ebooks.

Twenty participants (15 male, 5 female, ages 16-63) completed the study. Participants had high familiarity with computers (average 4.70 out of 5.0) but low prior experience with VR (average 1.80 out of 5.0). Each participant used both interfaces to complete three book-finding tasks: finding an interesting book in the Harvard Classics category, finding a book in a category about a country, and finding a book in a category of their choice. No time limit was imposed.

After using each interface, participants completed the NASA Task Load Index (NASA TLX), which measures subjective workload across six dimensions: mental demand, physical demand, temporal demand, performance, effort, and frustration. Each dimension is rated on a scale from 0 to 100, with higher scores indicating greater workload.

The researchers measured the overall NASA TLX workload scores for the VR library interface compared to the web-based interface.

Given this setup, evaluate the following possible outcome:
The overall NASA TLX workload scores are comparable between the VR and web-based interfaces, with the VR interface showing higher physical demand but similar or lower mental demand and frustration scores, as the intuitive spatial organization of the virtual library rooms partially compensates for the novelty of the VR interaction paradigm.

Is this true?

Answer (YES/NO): NO